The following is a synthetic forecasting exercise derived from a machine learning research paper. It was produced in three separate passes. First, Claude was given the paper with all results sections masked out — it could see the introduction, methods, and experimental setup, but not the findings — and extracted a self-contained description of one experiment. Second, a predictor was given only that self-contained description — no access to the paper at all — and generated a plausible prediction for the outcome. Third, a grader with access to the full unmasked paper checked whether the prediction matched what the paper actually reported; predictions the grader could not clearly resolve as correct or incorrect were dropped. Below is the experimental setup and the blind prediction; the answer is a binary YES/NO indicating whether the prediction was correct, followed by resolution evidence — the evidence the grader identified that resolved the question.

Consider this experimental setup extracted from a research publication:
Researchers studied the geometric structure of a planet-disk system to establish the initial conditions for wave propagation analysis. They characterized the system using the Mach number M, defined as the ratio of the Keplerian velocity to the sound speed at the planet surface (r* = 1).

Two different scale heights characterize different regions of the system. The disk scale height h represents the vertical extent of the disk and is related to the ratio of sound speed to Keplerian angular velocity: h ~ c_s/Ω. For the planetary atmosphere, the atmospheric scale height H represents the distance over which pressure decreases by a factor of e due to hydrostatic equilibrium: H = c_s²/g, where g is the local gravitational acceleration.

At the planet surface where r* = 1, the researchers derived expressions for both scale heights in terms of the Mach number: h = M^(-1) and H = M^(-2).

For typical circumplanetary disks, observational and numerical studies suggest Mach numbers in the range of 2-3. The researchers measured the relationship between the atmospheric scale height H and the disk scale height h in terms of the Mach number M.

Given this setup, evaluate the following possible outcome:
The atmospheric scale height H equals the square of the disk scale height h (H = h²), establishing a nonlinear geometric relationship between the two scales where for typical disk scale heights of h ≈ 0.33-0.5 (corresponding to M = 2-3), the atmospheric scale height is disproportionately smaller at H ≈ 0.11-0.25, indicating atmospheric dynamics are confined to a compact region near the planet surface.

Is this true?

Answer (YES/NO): YES